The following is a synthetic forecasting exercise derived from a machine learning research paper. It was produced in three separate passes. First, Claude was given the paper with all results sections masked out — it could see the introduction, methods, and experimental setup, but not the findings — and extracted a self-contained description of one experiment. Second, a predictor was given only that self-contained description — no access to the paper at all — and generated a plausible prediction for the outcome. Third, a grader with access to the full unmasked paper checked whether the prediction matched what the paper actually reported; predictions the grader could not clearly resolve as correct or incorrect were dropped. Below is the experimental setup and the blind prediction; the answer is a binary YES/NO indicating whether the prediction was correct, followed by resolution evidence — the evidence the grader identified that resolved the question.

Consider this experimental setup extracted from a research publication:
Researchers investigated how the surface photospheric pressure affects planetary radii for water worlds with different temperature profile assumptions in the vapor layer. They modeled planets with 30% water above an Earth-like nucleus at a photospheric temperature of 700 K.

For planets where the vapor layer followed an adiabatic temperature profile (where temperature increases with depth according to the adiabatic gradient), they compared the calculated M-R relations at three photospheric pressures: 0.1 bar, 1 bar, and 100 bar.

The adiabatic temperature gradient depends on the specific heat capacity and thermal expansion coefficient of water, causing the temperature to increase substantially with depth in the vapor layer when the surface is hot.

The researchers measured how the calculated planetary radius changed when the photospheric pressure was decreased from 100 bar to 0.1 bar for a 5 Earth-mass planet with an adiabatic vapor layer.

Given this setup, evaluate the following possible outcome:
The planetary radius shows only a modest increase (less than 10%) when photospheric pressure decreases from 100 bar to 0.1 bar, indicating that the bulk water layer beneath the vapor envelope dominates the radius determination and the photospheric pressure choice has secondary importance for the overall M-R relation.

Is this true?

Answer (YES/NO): NO